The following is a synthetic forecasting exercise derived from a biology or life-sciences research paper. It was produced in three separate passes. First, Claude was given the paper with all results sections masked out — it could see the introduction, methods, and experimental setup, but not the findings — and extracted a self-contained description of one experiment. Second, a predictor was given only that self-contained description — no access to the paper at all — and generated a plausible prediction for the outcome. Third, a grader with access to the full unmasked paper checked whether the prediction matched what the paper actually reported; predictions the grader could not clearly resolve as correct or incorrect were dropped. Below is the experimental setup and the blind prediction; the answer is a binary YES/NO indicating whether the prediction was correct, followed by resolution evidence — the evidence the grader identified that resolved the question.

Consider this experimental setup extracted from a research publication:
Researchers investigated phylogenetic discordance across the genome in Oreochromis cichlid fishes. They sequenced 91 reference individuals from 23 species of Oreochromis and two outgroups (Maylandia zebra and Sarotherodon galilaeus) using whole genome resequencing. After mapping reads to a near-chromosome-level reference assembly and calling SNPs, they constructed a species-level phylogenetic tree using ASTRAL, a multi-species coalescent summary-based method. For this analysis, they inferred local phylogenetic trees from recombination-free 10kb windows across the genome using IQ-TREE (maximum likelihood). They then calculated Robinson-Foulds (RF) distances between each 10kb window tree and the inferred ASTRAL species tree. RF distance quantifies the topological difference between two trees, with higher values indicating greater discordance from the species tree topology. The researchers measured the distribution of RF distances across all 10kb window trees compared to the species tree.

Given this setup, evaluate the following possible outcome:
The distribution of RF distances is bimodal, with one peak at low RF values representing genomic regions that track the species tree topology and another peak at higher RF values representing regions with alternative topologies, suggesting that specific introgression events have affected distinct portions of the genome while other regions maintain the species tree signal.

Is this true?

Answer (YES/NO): NO